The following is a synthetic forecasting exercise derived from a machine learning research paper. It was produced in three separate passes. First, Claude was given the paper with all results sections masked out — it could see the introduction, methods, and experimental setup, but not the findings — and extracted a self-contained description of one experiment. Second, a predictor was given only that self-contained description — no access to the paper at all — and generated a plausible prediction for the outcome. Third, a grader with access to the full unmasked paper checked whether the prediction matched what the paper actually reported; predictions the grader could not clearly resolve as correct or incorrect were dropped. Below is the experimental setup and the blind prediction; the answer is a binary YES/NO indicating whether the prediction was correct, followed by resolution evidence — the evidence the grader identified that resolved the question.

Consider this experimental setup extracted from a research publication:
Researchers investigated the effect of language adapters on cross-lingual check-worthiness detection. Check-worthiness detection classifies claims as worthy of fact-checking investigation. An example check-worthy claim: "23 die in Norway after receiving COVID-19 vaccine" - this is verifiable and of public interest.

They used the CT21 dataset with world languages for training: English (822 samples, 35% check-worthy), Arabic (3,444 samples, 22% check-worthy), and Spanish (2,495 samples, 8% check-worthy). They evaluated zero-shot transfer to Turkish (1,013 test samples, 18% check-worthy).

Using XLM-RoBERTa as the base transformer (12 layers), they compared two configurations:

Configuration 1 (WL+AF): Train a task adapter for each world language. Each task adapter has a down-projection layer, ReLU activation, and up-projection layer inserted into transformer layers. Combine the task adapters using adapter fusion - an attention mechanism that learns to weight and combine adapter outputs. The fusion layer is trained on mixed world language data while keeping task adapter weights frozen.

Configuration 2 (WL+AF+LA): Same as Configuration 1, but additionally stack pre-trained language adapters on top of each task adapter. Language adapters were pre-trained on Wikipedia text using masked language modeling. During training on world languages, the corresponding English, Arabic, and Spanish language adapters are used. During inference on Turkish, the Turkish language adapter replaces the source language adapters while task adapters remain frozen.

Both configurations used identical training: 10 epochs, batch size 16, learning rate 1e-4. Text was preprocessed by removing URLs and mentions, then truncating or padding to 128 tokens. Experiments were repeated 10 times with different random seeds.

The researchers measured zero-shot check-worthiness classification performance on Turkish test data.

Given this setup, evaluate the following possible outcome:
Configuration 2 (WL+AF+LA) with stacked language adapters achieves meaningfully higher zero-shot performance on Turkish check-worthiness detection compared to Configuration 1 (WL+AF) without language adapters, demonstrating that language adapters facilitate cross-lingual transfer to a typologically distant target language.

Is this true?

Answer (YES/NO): NO